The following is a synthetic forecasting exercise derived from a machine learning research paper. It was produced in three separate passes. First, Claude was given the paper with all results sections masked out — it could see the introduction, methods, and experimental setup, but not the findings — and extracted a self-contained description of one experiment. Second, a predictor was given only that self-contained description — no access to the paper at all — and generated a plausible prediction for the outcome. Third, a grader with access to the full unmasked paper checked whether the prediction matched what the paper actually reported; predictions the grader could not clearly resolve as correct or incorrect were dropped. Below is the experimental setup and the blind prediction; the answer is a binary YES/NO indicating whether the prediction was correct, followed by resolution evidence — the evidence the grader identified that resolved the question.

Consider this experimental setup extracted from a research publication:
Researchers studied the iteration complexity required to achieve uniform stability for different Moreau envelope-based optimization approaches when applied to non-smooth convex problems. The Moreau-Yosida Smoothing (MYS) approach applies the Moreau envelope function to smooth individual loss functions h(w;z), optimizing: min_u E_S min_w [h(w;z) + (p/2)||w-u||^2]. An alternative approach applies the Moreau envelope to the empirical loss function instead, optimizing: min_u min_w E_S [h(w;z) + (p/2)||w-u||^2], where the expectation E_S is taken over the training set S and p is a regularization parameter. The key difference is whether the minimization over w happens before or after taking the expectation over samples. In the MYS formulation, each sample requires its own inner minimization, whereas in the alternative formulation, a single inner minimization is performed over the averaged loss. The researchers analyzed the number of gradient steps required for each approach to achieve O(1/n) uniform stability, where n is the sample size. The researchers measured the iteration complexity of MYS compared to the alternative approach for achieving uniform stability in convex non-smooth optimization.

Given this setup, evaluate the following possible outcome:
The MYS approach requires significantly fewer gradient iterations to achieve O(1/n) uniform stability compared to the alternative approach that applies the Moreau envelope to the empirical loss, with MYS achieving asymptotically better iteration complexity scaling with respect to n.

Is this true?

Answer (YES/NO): NO